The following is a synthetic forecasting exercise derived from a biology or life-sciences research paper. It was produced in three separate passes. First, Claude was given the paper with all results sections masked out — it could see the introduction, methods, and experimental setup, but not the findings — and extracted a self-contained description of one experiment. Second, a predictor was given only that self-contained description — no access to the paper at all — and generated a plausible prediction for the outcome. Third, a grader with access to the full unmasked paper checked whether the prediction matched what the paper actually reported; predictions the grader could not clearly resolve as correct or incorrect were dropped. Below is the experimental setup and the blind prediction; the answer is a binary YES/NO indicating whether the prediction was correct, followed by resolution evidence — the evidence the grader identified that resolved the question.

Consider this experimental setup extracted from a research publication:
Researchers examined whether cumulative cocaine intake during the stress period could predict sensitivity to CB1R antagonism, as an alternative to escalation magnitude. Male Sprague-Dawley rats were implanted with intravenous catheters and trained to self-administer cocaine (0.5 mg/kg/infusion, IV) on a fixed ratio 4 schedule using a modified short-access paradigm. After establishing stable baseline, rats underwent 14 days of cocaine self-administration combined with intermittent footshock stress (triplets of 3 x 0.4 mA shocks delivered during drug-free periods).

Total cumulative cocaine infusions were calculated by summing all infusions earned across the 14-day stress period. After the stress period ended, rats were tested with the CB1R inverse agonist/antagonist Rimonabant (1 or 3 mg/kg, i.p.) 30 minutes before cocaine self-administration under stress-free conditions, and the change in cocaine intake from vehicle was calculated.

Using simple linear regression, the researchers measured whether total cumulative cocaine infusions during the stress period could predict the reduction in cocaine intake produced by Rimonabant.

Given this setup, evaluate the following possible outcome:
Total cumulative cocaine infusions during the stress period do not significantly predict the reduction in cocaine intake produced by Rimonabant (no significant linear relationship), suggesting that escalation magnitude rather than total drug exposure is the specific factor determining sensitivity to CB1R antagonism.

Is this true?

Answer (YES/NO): NO